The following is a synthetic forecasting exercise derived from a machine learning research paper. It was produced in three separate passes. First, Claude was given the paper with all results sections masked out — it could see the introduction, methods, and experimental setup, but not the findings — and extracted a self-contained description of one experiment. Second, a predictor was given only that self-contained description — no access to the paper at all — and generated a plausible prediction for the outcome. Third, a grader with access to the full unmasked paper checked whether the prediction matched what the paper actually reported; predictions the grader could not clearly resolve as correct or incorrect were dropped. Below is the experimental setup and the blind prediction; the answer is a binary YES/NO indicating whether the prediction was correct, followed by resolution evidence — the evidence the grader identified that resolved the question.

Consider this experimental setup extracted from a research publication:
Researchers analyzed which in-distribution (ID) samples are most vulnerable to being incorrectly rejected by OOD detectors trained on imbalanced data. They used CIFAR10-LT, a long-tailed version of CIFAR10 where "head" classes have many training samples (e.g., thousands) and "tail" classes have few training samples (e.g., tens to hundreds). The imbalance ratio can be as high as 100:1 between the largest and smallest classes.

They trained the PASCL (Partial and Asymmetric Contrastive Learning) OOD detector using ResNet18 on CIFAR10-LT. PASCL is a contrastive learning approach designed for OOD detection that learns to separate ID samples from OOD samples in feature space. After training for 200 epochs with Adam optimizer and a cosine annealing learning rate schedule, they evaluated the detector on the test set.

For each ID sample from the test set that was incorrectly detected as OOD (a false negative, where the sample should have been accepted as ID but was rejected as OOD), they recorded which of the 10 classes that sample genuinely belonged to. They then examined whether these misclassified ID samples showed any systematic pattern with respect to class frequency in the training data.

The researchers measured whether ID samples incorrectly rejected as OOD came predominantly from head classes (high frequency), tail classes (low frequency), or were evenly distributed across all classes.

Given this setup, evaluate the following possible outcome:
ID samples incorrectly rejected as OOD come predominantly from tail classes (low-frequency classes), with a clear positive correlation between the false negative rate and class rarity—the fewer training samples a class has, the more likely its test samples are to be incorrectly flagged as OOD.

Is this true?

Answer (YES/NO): YES